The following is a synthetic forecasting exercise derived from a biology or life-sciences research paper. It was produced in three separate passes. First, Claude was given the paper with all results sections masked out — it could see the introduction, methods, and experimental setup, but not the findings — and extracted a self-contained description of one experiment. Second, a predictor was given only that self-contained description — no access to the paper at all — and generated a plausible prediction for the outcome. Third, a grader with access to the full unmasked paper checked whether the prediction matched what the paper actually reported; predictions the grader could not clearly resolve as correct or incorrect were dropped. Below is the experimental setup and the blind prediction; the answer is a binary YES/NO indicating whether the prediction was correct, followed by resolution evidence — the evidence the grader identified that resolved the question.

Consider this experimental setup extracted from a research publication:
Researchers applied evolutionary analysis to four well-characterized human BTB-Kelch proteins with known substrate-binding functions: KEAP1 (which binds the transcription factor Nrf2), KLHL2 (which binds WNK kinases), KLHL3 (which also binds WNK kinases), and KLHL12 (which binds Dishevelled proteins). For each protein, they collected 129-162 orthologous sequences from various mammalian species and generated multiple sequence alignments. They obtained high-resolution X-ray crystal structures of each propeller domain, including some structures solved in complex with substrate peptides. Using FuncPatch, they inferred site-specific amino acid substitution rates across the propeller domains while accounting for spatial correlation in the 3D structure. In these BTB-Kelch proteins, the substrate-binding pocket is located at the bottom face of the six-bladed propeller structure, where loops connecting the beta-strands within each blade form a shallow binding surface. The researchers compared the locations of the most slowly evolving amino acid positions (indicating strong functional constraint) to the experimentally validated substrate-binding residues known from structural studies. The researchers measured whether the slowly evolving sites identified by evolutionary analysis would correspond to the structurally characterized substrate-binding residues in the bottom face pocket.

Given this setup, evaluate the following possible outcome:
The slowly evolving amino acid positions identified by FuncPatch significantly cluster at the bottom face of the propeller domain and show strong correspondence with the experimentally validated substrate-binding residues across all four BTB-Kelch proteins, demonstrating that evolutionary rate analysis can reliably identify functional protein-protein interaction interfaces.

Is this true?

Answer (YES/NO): YES